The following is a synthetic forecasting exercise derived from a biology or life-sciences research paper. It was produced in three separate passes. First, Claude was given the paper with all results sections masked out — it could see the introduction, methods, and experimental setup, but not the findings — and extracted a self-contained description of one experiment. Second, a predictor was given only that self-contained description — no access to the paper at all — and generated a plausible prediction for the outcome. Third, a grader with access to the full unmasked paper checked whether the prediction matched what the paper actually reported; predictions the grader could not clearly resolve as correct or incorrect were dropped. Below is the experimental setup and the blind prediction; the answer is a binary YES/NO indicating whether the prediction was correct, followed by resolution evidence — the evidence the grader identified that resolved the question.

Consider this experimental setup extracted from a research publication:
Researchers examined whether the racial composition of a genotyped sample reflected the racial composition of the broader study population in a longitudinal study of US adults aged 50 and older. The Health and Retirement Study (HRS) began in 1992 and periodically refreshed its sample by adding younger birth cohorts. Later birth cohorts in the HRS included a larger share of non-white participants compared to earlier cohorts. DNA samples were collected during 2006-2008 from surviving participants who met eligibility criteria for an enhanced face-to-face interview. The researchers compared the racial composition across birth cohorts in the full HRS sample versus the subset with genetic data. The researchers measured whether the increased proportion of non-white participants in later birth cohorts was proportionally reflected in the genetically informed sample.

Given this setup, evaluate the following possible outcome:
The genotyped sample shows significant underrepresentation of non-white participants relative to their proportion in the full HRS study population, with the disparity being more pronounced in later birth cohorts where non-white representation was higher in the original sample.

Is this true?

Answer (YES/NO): YES